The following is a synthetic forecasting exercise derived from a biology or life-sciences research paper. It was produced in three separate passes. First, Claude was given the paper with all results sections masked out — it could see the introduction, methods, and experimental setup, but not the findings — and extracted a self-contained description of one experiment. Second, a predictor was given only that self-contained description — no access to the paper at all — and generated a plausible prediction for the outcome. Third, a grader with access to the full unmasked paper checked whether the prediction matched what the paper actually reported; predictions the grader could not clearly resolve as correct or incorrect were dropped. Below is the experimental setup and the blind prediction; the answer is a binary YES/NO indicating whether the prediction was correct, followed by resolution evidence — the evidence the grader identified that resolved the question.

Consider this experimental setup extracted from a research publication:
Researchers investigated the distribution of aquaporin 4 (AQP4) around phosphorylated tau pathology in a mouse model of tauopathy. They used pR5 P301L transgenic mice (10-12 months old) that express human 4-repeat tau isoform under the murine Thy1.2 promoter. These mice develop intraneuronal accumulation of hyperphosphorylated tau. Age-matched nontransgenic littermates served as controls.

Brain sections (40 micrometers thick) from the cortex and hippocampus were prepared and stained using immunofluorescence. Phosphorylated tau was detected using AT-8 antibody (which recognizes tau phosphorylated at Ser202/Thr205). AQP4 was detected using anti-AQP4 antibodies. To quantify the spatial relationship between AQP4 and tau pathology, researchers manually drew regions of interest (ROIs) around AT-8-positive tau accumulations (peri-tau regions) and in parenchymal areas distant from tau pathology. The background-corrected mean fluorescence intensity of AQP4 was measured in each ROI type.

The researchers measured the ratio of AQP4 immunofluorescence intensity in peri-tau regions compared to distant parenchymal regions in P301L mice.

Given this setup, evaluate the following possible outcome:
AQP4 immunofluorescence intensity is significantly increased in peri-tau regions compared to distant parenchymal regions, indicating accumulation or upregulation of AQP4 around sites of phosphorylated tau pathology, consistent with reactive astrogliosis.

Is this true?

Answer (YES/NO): YES